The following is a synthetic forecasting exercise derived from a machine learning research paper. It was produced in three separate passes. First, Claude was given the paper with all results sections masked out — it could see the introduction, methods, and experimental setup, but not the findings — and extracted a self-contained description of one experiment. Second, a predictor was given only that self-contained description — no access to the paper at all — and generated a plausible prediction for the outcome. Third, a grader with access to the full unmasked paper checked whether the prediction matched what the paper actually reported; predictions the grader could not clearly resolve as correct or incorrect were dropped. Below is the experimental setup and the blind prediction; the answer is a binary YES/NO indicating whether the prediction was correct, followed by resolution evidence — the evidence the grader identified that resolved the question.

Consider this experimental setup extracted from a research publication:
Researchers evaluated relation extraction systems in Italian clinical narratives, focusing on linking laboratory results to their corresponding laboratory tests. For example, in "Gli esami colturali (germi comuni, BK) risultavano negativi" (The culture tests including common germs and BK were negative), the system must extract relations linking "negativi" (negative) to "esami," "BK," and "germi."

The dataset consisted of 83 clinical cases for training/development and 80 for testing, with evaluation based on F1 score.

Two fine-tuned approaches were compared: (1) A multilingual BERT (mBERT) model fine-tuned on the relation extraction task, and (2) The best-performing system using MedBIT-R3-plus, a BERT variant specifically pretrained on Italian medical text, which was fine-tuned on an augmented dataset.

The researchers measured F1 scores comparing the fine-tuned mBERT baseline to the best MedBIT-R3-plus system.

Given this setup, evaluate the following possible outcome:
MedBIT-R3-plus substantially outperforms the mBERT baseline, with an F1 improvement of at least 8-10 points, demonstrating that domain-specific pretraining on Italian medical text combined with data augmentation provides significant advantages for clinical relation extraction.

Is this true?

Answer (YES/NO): NO